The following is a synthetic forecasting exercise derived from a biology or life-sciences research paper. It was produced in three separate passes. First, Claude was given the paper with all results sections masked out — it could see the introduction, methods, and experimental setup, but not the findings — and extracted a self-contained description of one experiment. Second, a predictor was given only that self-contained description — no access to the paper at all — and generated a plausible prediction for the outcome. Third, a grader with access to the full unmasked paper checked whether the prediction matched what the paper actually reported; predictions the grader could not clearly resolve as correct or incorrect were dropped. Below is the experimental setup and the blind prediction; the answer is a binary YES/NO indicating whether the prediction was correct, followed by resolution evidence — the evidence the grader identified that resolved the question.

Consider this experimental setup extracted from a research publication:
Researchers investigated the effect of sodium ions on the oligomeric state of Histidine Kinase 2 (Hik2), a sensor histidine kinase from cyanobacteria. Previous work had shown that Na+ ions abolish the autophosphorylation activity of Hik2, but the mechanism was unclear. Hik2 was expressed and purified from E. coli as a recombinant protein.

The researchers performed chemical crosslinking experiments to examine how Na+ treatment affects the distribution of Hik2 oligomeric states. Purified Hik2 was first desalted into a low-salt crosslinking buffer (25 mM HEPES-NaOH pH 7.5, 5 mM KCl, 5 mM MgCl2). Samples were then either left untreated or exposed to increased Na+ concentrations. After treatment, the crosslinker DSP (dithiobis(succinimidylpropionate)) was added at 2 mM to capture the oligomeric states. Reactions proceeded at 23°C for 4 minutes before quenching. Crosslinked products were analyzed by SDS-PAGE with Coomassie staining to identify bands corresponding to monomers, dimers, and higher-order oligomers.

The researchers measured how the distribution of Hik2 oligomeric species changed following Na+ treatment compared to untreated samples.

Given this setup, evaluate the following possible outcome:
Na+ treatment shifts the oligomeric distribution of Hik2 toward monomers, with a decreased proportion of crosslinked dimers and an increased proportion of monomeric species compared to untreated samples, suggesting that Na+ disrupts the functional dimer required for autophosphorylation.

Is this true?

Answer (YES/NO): NO